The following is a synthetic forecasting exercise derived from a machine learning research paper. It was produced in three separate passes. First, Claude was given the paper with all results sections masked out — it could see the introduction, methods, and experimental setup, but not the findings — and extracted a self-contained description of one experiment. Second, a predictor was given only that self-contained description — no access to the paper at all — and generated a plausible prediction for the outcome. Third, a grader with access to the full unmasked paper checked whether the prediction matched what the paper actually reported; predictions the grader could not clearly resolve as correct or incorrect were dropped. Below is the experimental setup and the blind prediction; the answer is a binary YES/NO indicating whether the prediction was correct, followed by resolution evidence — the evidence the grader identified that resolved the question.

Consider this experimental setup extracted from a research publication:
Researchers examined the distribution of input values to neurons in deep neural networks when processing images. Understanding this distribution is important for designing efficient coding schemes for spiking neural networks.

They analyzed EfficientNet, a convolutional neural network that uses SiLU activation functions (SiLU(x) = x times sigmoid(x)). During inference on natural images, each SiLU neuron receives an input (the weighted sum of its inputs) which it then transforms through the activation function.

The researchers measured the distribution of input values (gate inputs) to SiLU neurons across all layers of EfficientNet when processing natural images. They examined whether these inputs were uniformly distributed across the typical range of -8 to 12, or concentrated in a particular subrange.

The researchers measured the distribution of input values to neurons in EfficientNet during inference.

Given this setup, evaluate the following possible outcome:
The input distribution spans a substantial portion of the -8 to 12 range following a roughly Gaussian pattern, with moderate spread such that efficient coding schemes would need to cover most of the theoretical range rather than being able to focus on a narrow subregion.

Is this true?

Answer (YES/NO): NO